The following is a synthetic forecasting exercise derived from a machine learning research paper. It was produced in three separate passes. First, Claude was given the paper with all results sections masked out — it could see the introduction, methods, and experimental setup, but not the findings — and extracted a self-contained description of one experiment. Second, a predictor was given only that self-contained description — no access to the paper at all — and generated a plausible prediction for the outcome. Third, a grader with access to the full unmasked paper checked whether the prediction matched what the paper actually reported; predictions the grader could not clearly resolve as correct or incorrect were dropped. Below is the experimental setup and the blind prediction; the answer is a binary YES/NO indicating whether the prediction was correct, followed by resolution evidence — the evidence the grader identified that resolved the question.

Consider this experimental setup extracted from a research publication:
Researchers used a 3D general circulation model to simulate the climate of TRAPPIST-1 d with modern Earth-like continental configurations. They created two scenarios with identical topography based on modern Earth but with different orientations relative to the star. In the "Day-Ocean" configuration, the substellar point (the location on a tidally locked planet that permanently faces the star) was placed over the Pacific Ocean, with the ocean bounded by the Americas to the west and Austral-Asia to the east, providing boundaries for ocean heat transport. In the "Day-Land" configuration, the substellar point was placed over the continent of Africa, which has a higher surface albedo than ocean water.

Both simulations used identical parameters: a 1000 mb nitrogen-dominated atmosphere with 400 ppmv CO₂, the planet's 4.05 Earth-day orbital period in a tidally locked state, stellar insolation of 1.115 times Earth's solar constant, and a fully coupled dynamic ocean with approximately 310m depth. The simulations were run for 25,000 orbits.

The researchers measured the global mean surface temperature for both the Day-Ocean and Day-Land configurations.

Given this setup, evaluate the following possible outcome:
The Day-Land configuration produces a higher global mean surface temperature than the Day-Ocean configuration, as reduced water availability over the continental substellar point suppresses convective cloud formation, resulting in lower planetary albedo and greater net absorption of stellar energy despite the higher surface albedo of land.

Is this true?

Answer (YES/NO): NO